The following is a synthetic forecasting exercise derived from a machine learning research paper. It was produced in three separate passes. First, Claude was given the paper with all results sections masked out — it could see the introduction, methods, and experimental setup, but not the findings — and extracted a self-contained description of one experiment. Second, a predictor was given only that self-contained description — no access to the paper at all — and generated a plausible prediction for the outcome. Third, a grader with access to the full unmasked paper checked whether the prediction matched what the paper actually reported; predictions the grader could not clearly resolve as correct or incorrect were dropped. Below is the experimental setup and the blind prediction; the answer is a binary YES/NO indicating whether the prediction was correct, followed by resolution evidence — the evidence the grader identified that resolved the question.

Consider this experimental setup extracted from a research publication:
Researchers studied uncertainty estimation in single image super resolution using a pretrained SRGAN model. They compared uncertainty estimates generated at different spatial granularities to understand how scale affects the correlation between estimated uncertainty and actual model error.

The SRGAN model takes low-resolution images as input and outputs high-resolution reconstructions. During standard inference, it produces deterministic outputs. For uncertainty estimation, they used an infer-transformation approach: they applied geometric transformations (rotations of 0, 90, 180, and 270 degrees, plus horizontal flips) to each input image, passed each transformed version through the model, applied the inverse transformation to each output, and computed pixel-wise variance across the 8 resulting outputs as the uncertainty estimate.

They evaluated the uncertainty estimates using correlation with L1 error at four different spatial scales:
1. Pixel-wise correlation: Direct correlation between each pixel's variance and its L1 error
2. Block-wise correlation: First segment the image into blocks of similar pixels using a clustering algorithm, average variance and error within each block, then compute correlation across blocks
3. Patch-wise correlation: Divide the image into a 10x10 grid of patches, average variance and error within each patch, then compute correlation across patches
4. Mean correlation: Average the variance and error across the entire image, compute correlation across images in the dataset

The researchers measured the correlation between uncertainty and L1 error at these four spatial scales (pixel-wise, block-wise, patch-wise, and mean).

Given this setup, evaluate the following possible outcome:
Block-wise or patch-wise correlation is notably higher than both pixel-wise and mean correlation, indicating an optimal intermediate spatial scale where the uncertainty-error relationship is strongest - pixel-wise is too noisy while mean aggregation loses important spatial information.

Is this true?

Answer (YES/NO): NO